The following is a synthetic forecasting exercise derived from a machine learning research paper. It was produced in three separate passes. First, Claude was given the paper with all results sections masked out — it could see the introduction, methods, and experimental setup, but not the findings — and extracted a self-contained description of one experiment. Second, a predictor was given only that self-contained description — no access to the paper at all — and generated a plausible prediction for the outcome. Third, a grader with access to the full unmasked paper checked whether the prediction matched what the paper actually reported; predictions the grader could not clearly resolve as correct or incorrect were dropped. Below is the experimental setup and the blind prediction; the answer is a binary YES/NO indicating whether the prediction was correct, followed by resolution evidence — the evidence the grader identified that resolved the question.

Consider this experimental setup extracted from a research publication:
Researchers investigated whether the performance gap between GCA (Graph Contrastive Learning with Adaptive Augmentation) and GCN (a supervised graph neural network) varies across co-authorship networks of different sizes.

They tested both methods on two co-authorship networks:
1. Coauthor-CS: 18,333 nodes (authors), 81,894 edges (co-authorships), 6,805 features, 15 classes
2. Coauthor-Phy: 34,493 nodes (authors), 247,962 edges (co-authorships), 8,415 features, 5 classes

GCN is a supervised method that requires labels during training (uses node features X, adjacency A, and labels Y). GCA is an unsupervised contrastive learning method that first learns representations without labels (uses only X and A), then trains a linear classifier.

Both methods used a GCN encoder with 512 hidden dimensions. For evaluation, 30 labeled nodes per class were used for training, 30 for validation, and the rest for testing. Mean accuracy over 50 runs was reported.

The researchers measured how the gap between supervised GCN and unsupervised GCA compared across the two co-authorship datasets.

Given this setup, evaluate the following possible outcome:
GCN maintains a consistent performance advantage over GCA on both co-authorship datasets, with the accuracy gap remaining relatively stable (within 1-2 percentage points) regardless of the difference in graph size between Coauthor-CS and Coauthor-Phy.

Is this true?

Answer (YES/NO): NO